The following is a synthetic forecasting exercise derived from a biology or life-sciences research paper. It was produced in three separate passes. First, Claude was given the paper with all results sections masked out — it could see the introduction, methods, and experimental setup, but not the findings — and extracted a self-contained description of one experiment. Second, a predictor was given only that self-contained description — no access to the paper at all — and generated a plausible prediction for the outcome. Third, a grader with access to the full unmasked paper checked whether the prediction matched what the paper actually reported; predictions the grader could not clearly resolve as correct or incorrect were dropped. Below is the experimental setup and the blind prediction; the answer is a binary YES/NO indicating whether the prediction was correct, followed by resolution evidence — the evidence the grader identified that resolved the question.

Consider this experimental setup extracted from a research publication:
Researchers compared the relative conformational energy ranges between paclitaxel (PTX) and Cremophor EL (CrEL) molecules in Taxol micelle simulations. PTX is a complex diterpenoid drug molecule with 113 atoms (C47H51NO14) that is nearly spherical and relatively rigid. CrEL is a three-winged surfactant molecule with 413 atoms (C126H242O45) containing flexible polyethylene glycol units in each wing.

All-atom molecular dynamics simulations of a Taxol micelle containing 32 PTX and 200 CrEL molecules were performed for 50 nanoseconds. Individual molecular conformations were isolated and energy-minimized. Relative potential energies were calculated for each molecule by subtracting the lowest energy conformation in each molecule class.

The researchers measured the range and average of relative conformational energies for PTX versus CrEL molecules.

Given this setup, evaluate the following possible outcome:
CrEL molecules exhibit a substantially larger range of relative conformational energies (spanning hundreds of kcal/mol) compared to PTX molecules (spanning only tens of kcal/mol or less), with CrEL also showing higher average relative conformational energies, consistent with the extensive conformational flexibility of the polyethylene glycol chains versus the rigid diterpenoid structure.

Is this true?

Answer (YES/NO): NO